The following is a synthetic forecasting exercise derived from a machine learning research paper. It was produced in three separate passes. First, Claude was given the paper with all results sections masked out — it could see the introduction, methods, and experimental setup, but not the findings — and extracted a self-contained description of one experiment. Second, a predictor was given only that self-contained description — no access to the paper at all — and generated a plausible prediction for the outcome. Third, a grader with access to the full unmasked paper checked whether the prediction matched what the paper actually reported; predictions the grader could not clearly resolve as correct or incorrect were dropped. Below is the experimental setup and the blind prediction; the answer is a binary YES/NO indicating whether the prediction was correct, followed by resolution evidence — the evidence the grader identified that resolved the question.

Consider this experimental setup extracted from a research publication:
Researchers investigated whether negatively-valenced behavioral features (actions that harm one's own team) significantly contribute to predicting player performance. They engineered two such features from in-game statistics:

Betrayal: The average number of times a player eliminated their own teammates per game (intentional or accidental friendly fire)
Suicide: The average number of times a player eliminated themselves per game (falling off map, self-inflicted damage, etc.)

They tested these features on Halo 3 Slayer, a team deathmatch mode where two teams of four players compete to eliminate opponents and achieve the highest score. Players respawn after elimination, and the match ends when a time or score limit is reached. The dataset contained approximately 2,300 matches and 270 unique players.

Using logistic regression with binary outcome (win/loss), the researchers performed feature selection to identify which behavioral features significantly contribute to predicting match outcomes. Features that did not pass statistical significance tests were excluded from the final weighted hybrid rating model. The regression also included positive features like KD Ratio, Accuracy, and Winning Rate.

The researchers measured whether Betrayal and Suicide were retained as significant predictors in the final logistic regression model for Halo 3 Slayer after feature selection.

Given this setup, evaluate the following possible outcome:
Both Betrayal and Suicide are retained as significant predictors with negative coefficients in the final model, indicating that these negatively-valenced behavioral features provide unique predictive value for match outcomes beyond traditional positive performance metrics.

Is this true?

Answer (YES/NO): YES